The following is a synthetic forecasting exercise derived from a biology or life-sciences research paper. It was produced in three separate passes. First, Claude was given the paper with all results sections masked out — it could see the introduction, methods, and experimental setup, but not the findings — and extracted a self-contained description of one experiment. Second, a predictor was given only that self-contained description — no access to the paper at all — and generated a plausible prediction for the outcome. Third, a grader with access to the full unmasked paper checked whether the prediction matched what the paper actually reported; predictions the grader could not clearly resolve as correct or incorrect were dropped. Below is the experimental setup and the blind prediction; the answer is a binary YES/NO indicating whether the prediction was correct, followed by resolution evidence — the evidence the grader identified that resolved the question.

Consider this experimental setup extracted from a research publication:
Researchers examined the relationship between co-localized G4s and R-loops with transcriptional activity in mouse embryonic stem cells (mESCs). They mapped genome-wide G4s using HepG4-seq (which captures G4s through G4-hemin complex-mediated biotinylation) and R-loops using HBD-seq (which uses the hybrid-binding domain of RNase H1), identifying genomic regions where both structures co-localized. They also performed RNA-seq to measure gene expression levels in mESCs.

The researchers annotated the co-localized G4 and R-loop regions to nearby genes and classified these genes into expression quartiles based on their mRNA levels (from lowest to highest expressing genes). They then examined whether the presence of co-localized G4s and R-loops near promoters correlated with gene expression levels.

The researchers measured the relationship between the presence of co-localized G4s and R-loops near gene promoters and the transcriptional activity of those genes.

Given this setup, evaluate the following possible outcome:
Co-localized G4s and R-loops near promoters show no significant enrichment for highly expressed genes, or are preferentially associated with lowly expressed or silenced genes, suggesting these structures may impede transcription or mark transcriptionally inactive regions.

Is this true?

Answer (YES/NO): NO